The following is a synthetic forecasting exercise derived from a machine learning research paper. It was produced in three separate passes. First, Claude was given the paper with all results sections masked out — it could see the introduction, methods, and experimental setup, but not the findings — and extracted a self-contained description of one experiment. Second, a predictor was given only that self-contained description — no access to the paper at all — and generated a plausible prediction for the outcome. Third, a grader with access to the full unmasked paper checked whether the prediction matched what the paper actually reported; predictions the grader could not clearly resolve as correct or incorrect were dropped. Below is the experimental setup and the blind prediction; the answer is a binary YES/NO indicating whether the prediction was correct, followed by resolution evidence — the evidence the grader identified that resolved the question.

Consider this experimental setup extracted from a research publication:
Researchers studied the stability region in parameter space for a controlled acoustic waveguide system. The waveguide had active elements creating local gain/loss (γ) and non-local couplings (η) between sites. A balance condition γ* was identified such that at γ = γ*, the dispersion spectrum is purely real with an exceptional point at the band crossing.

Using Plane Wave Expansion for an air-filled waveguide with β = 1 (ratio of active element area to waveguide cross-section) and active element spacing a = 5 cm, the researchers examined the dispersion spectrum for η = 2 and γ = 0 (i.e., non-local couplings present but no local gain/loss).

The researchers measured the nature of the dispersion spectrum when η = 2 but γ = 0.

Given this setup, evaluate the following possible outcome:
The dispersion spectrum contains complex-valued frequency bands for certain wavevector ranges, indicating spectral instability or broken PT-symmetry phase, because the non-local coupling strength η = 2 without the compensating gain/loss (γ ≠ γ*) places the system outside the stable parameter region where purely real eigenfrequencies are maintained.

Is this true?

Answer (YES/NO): NO